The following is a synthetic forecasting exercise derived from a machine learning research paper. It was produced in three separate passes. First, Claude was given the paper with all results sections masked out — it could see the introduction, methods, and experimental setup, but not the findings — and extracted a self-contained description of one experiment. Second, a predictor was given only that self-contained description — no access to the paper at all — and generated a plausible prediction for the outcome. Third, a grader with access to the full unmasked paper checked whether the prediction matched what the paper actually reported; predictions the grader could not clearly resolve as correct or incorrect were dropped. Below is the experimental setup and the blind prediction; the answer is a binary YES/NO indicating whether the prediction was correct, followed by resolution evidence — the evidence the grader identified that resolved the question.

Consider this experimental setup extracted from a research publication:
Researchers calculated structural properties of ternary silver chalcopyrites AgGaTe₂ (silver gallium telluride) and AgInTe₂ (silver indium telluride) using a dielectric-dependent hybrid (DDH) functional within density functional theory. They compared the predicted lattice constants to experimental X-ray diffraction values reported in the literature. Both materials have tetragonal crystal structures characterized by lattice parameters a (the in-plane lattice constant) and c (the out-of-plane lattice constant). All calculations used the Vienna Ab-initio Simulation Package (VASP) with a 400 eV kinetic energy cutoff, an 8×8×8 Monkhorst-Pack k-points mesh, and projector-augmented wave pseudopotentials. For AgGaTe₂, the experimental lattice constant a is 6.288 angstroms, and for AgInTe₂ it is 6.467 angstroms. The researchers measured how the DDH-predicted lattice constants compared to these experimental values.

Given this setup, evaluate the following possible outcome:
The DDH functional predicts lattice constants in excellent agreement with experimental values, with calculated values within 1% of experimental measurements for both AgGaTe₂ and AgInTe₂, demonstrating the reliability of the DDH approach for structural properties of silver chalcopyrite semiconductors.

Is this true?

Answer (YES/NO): NO